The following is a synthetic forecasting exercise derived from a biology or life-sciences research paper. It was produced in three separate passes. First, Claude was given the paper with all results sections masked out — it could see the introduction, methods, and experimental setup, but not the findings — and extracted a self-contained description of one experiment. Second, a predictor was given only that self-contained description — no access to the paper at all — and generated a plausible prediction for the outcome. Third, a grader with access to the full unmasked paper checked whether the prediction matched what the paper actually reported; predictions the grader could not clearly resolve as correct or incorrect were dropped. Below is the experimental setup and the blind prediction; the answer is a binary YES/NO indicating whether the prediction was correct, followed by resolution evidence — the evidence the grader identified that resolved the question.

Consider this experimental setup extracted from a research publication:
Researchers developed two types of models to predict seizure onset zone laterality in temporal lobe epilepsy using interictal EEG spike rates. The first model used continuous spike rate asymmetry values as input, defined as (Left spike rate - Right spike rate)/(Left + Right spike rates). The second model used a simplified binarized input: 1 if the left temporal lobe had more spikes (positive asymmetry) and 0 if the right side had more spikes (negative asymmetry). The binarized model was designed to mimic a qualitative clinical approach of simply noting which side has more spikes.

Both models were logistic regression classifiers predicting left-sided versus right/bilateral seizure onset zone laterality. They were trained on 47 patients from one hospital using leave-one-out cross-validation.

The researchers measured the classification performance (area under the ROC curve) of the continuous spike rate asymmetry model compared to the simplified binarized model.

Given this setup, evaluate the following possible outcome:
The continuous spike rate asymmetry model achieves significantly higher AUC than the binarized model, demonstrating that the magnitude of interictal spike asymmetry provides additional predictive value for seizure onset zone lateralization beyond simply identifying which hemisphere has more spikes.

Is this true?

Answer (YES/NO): YES